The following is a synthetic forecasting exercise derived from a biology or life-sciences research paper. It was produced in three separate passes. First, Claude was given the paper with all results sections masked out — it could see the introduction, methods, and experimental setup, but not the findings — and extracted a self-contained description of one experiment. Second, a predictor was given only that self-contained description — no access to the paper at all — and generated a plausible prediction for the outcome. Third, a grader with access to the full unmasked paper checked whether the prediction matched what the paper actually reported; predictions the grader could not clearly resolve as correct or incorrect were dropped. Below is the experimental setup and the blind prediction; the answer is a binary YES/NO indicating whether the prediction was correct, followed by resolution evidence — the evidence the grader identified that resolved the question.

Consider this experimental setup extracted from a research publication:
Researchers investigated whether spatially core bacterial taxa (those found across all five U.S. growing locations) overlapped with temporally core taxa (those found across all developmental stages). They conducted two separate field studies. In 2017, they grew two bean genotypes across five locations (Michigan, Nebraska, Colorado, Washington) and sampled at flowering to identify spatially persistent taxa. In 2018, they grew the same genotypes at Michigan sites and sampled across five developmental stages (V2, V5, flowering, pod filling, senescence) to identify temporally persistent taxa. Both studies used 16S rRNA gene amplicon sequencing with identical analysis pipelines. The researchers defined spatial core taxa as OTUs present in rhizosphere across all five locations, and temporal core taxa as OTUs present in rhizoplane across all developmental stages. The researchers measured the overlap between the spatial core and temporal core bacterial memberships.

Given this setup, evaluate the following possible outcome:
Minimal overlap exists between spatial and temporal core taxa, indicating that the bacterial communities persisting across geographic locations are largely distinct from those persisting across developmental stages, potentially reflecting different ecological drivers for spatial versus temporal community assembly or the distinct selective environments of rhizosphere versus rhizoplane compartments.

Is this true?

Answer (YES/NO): NO